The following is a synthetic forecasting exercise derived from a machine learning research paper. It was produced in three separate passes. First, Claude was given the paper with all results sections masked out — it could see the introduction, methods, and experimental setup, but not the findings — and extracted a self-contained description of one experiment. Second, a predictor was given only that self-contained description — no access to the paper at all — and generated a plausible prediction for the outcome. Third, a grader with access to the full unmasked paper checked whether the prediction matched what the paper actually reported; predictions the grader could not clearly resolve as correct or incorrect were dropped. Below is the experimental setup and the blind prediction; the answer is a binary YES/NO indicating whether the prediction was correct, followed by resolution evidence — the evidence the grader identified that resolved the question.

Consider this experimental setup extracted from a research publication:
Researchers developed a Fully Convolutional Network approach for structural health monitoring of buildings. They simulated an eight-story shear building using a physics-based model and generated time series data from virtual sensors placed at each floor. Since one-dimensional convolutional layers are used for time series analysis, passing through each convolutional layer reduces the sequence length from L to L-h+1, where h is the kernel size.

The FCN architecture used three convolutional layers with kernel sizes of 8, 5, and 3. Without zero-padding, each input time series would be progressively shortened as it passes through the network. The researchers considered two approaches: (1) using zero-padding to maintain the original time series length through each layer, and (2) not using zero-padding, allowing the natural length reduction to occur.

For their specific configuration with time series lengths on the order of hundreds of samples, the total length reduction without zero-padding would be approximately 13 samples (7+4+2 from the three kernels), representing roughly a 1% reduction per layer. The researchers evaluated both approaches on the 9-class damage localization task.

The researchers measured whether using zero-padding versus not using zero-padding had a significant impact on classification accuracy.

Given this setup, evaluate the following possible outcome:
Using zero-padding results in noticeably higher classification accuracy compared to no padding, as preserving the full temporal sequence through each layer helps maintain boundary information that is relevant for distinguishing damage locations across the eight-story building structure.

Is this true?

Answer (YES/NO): NO